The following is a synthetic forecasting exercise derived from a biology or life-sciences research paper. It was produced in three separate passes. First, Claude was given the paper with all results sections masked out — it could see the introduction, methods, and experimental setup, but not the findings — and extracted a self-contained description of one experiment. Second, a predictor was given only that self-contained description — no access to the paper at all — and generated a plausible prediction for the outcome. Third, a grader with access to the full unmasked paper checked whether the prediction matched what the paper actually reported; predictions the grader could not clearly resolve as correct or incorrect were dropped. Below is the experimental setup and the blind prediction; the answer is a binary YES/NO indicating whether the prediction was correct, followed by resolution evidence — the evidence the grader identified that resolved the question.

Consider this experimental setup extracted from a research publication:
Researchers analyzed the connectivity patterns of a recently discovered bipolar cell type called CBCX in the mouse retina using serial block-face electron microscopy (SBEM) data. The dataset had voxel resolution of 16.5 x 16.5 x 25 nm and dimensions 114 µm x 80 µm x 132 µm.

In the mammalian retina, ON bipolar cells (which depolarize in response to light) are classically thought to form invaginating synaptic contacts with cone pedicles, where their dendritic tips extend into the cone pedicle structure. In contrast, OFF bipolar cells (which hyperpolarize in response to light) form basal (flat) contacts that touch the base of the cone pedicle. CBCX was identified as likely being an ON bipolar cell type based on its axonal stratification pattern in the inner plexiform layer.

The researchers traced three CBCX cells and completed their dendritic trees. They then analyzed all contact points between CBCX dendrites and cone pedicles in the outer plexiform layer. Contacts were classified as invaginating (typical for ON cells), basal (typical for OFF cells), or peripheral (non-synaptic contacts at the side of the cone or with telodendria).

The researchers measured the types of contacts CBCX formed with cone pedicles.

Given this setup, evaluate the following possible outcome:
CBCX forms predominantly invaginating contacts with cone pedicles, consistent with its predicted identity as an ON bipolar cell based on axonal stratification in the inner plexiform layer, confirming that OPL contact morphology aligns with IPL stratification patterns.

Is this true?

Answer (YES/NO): NO